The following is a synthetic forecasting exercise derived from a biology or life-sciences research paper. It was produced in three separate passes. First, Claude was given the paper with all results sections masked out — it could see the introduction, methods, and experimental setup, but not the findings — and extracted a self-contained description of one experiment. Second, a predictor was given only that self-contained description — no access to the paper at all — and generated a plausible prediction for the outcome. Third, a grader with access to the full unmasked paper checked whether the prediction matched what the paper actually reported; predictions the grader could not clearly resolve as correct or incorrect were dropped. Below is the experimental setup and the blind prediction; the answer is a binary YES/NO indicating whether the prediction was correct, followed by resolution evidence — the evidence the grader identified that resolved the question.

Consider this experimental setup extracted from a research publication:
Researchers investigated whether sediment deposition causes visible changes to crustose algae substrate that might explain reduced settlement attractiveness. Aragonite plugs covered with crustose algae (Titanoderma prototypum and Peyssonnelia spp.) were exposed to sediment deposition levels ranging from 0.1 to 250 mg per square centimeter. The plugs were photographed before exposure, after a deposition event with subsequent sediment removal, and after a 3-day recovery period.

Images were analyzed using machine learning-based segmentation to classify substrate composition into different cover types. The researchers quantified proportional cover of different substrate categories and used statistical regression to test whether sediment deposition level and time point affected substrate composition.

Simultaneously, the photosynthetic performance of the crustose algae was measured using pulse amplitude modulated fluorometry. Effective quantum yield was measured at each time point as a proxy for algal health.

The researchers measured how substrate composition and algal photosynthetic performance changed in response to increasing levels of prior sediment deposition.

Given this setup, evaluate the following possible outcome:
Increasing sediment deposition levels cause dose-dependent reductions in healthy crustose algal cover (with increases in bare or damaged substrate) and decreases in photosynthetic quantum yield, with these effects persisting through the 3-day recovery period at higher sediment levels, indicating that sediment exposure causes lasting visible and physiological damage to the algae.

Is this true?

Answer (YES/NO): NO